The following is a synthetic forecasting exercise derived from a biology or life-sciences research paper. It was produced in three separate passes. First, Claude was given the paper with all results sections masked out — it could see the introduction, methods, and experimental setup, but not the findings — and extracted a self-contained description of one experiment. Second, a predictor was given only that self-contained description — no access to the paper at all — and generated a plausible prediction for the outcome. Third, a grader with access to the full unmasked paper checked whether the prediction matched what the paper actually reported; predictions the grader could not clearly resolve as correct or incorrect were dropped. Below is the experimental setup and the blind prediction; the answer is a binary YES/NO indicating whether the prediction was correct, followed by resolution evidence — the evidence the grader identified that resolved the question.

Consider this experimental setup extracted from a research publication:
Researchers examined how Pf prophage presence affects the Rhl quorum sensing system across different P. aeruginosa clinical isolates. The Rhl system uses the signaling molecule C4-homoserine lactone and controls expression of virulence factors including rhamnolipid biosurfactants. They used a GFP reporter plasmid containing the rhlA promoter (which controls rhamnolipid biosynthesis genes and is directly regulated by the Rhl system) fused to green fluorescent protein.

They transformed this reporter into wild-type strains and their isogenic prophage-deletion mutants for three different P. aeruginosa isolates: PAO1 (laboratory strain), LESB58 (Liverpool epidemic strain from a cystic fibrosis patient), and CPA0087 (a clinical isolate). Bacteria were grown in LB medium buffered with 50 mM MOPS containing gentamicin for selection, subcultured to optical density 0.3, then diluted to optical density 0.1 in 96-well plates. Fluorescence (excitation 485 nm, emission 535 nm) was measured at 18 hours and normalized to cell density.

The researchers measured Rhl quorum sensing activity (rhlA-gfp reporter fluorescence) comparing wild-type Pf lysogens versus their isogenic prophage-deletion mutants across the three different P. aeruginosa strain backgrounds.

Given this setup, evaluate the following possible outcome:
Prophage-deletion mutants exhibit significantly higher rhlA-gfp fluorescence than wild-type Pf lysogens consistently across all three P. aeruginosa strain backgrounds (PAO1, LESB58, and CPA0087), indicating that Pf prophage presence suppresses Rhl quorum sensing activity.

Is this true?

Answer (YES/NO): NO